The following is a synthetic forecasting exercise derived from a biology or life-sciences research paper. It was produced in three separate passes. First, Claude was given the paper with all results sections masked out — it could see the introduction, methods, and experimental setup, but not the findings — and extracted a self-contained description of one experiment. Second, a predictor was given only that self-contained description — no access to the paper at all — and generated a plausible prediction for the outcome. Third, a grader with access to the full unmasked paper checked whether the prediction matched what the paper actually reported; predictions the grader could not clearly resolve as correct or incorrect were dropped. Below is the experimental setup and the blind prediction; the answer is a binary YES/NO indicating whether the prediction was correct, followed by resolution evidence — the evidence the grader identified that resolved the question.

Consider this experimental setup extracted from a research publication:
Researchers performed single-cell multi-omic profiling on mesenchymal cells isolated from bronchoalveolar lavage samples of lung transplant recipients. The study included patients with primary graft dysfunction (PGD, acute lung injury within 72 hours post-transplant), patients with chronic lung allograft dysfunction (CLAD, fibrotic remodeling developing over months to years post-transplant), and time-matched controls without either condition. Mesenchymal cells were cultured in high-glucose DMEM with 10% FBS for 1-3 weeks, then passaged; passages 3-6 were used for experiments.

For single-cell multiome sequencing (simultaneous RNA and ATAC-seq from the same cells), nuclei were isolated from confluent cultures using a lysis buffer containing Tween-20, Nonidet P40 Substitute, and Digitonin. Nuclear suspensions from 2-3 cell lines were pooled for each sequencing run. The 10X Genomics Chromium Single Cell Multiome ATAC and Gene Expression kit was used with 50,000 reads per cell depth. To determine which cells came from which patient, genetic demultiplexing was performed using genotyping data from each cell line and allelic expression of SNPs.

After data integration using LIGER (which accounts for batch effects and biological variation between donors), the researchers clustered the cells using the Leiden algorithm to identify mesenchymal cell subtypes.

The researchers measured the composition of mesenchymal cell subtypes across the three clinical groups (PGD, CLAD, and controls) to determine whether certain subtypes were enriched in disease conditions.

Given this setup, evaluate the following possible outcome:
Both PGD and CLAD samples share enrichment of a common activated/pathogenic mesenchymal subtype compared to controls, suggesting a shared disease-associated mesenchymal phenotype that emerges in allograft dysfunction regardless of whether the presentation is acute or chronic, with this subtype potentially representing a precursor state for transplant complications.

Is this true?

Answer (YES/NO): NO